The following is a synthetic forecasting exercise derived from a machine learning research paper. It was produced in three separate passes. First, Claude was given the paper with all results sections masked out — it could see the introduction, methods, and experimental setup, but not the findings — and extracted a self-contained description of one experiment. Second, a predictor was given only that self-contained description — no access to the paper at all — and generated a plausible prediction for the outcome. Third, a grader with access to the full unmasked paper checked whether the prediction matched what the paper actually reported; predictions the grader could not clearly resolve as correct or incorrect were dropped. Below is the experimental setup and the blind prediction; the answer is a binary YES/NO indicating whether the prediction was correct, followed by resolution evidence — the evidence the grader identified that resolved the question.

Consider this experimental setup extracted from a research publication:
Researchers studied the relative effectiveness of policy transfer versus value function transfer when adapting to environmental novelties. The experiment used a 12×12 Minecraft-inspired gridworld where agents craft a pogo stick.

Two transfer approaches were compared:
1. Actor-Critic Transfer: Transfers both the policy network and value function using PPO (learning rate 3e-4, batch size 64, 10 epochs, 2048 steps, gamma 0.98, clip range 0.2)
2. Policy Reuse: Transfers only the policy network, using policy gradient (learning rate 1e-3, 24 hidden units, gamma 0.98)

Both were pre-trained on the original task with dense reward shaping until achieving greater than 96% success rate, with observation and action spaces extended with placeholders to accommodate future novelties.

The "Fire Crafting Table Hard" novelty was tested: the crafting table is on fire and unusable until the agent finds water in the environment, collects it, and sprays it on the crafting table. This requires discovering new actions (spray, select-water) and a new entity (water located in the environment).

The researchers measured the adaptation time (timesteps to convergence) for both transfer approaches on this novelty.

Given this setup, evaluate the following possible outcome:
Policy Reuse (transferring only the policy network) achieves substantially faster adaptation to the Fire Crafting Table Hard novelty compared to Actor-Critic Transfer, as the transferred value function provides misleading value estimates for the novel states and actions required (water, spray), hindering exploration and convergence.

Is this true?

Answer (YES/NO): NO